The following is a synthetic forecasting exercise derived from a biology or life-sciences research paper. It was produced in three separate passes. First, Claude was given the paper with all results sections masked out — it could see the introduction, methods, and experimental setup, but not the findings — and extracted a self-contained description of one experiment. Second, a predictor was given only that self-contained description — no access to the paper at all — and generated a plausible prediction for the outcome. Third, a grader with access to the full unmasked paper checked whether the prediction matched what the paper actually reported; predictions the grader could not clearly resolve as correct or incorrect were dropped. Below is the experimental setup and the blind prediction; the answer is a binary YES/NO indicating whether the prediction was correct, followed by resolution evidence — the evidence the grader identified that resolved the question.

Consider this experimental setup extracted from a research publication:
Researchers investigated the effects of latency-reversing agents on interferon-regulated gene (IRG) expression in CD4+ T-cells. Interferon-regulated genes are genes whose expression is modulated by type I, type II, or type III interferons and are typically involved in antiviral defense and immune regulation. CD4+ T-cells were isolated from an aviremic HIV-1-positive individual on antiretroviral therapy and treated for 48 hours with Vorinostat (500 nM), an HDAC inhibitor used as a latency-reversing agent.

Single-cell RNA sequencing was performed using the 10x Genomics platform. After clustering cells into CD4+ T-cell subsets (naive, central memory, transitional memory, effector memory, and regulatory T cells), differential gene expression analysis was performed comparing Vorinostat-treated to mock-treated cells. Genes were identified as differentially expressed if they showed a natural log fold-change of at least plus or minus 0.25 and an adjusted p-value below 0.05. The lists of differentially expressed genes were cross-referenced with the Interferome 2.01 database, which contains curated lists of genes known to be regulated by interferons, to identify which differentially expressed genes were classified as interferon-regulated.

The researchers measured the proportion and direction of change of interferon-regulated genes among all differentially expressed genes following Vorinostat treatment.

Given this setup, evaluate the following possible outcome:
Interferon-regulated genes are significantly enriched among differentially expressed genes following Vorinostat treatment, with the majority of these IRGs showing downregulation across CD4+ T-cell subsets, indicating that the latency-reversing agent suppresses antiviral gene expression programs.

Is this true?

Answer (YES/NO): NO